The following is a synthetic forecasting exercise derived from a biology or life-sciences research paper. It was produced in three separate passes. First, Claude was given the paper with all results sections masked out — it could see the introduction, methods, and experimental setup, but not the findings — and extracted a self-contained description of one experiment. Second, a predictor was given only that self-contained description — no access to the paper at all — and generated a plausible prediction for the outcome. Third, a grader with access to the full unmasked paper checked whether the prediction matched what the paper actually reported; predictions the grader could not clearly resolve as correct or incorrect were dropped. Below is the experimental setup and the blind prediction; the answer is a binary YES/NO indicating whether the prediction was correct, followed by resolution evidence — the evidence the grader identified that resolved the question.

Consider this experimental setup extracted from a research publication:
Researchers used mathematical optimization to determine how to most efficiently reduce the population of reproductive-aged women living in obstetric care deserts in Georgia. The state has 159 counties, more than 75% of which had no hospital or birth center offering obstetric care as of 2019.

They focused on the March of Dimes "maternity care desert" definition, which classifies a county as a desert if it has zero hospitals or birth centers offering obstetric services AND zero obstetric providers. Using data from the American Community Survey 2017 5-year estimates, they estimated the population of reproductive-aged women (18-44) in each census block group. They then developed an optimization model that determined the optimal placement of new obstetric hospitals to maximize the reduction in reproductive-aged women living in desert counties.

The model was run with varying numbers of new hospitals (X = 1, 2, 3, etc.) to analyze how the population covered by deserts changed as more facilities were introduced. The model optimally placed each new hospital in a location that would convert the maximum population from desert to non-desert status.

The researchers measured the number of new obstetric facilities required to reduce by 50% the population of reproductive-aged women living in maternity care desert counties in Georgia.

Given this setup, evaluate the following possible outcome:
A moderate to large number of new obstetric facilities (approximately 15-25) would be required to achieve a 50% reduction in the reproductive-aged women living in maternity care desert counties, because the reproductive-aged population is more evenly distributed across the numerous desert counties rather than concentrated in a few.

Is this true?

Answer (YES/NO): YES